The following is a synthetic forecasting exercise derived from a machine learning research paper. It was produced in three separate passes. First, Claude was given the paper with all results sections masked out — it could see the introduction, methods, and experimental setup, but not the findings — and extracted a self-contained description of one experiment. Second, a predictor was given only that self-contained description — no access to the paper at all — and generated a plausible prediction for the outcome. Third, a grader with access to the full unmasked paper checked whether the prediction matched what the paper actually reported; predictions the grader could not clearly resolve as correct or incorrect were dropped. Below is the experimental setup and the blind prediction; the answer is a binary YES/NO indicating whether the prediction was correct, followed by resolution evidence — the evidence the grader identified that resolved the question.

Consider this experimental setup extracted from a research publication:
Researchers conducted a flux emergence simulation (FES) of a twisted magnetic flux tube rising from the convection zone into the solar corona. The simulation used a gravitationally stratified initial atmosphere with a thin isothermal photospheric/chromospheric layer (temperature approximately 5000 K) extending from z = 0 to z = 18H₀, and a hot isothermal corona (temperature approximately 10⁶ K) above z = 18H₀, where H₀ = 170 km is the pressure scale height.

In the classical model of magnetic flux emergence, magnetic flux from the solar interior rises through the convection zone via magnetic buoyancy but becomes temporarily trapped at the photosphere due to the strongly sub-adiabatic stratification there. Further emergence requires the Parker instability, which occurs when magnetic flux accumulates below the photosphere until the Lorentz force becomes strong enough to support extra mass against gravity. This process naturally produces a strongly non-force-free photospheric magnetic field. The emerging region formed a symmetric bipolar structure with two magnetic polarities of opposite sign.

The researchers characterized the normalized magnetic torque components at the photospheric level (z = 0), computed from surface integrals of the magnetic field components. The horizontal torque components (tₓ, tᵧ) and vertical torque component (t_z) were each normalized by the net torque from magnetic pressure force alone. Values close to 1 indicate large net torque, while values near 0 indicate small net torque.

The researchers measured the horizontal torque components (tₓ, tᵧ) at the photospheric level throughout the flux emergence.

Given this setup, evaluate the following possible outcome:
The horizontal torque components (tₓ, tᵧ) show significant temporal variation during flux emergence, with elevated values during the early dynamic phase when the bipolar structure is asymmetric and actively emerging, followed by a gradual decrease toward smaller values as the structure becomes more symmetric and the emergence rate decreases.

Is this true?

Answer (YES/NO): NO